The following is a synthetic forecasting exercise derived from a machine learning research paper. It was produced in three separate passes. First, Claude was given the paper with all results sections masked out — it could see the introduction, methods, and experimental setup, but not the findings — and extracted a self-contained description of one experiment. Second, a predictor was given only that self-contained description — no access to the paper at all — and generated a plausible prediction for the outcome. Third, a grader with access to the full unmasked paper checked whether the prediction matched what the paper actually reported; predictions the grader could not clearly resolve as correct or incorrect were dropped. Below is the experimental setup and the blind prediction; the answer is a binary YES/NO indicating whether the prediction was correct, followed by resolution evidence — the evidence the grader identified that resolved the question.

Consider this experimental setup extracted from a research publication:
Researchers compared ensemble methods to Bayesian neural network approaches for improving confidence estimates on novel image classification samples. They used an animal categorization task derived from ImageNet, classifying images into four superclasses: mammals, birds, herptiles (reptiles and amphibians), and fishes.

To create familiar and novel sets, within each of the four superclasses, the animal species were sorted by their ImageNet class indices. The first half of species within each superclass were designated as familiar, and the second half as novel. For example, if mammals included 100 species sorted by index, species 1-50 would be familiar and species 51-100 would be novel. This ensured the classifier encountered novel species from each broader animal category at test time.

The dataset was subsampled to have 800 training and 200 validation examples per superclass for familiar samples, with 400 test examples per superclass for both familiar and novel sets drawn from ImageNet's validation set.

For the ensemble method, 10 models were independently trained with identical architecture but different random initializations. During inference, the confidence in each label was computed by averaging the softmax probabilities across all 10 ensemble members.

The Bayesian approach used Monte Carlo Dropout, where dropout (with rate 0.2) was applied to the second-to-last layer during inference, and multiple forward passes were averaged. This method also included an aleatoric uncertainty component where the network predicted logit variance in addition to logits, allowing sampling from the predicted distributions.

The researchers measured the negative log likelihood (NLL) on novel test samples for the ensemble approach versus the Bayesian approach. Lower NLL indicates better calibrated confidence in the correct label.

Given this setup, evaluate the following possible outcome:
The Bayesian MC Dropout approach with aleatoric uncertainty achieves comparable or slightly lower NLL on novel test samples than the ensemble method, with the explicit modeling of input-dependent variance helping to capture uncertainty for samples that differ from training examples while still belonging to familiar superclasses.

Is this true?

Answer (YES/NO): NO